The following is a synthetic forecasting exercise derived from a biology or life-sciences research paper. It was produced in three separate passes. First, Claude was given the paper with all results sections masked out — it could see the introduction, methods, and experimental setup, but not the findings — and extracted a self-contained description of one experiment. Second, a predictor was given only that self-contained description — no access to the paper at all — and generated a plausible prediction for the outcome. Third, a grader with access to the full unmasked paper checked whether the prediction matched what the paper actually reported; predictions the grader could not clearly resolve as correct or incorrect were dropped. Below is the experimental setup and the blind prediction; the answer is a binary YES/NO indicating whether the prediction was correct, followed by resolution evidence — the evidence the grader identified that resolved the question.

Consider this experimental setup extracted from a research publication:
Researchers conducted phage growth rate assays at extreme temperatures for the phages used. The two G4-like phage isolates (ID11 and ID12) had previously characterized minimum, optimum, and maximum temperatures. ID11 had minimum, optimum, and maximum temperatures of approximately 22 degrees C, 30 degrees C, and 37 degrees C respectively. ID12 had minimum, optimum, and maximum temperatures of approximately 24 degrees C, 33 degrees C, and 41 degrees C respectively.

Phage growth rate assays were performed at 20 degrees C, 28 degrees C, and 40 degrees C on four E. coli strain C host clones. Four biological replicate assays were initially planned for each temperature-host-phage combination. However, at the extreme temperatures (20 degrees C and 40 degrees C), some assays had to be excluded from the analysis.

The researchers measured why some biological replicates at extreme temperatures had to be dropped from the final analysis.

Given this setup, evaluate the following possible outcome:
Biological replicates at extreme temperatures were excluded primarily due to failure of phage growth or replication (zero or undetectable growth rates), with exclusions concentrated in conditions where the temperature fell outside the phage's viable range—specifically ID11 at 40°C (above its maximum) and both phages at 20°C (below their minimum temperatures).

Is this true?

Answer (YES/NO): NO